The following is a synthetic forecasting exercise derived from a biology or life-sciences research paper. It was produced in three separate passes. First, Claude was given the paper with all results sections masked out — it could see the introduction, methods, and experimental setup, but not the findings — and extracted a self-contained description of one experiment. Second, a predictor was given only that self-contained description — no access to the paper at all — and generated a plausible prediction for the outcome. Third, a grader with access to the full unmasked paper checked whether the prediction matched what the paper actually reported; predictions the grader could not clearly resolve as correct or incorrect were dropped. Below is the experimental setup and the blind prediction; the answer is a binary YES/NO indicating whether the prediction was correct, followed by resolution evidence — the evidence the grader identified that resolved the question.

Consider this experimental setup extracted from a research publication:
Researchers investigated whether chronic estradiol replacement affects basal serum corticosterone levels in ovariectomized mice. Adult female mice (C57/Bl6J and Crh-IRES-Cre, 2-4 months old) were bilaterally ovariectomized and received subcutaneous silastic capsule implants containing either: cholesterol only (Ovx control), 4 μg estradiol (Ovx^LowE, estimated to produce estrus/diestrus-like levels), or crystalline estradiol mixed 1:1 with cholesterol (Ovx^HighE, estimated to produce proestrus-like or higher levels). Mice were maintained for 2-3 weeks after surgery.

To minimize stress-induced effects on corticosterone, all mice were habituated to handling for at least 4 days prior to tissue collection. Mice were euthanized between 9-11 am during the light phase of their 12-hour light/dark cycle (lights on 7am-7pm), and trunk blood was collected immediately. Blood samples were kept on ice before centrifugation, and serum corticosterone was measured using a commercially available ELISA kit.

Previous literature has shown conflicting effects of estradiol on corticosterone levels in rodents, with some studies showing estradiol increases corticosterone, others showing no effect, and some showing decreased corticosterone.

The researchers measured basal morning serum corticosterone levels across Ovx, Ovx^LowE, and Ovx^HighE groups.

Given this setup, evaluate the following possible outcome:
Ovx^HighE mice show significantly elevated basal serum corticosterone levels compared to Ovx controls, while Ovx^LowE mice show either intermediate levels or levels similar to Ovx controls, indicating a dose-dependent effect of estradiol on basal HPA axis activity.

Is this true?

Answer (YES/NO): NO